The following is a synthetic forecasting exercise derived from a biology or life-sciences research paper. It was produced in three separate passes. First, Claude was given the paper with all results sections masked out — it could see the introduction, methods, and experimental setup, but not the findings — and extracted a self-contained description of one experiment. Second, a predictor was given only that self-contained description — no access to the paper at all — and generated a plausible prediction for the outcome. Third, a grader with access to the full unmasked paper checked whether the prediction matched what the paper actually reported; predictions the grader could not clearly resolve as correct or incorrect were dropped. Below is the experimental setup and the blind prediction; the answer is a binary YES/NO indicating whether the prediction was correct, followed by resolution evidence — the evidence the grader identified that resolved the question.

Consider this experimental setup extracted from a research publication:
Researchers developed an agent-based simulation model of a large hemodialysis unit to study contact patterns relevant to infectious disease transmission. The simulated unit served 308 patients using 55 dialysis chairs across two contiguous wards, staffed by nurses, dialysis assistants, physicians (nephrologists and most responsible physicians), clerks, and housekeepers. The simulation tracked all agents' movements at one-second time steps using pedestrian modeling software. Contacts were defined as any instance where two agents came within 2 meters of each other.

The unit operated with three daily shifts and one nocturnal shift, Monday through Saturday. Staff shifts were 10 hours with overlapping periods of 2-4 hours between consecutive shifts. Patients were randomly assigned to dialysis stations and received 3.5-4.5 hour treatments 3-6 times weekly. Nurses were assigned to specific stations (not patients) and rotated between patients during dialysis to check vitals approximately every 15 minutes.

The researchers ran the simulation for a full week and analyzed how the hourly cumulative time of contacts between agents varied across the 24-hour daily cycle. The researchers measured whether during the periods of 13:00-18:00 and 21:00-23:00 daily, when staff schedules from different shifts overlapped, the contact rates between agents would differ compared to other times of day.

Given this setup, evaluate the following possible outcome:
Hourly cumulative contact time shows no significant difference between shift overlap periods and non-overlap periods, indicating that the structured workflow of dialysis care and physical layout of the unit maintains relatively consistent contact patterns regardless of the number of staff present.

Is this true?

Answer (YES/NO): NO